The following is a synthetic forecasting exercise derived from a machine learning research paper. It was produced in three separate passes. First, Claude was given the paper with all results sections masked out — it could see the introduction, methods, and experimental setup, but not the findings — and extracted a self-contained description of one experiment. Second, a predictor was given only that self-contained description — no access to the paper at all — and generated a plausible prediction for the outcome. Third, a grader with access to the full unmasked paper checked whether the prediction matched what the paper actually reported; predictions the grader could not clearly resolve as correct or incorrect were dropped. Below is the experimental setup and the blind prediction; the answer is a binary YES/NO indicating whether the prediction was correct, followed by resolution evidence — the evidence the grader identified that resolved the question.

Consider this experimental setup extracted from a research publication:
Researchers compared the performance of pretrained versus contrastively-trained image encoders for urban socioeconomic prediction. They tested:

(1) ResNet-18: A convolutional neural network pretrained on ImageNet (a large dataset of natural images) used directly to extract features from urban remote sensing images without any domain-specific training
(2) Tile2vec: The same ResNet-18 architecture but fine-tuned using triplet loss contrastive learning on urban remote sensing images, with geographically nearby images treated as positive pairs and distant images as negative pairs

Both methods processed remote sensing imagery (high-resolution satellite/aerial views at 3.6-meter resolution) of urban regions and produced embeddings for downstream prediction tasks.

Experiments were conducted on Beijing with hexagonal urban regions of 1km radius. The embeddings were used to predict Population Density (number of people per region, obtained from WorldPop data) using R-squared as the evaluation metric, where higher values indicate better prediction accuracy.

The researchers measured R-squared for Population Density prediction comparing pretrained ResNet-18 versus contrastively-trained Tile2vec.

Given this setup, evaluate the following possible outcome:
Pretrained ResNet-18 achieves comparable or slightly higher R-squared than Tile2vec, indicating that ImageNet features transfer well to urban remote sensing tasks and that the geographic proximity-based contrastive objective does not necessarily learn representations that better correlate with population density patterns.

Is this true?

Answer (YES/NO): NO